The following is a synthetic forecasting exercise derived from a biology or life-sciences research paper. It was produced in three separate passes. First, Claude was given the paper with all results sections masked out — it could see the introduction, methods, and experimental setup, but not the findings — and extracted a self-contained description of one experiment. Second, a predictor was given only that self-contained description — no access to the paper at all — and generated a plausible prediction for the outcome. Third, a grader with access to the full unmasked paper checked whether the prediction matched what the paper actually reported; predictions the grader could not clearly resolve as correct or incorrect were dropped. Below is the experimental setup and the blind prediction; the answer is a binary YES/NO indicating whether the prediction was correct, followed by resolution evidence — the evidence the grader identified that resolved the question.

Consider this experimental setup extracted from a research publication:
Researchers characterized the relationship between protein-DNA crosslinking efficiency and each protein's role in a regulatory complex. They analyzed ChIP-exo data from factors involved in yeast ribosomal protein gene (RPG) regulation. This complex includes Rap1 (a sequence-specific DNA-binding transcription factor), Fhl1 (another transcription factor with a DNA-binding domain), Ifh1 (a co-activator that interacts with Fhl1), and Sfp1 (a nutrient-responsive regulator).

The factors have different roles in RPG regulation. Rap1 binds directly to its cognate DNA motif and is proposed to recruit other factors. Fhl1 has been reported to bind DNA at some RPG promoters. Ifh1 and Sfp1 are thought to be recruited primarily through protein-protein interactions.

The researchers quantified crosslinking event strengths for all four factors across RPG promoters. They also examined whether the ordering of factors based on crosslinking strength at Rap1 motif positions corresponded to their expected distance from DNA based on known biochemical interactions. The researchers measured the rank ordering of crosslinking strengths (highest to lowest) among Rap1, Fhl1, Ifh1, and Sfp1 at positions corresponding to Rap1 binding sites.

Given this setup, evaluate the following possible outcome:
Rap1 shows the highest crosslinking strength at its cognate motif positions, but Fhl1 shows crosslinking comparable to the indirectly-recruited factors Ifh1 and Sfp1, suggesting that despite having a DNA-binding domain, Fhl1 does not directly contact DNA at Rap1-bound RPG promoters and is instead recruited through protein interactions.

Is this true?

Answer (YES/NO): YES